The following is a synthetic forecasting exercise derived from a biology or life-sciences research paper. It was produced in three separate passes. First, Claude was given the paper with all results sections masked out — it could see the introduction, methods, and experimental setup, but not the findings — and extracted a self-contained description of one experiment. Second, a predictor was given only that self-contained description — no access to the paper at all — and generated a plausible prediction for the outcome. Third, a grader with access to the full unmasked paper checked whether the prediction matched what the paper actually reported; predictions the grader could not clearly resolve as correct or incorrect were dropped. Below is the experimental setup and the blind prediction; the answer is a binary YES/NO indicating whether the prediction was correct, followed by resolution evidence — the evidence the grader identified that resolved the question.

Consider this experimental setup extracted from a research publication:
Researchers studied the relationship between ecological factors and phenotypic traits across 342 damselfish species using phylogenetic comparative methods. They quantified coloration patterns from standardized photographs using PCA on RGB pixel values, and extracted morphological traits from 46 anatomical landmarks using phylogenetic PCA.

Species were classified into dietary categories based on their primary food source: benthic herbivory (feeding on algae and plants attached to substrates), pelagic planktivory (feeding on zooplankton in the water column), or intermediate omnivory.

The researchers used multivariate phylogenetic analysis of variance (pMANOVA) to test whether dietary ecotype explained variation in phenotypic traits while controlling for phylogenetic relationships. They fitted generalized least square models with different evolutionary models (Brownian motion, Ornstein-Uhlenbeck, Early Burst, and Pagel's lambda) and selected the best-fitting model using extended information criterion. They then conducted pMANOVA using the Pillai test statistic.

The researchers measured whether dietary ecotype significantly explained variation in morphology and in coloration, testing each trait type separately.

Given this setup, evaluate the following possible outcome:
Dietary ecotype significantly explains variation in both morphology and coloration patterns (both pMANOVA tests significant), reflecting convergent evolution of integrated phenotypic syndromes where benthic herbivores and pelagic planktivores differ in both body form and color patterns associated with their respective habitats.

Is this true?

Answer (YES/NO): NO